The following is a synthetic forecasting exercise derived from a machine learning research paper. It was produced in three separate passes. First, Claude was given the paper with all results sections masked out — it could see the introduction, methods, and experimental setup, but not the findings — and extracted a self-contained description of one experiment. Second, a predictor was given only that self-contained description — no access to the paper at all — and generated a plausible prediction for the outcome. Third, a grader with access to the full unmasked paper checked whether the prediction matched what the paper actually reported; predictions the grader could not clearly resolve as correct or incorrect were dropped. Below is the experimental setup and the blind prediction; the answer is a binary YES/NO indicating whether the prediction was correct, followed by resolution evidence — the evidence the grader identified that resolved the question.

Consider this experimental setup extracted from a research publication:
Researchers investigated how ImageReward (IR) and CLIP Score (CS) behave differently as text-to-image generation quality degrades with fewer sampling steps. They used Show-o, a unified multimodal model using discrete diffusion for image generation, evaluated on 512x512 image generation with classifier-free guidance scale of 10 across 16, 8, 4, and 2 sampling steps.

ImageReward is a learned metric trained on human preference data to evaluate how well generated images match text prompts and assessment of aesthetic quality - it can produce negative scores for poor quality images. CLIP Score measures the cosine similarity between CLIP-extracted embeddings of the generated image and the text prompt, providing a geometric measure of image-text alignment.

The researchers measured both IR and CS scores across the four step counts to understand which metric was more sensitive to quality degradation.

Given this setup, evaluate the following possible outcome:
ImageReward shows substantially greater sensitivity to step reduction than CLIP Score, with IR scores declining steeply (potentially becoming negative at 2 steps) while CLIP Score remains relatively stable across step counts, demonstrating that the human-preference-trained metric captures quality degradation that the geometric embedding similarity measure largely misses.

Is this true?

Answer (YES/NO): YES